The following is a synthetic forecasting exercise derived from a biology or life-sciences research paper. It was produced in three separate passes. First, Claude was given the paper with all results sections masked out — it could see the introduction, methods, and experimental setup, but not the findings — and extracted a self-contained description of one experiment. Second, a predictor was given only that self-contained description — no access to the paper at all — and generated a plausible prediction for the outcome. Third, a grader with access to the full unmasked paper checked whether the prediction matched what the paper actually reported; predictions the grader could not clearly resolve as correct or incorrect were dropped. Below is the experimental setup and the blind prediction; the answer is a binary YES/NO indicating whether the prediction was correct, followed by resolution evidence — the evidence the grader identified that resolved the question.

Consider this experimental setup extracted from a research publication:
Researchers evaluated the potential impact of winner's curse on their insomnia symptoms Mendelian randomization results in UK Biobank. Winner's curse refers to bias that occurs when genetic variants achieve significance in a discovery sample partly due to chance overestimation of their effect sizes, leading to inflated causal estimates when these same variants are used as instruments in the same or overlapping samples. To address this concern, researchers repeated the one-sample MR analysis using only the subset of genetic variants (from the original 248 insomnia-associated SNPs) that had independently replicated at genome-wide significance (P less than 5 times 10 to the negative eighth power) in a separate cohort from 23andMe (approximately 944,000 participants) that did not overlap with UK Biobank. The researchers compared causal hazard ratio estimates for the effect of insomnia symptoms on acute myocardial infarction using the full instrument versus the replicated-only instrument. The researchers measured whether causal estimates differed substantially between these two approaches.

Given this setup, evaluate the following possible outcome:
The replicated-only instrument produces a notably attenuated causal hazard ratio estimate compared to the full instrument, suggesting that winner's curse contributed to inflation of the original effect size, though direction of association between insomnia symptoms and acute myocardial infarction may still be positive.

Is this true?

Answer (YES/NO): NO